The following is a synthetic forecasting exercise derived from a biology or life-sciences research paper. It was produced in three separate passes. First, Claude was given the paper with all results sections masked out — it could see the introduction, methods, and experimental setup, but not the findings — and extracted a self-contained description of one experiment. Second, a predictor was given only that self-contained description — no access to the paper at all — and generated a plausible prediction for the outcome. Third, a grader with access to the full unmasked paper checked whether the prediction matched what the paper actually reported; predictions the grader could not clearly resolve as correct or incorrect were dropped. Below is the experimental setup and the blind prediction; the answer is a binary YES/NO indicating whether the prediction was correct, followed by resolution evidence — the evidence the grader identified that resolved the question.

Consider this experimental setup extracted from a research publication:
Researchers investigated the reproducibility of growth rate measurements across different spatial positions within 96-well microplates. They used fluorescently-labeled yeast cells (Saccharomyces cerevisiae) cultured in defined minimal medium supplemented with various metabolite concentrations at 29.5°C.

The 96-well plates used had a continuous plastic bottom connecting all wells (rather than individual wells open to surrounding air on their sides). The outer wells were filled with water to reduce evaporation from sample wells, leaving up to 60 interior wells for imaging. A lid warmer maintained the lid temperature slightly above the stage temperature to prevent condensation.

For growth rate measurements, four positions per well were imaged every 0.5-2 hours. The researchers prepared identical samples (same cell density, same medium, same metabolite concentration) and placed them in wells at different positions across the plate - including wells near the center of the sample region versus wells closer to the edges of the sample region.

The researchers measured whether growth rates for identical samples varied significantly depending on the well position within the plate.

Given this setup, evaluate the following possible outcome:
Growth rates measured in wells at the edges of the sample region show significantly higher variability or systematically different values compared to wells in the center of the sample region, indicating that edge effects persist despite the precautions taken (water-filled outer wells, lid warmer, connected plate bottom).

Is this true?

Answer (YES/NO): NO